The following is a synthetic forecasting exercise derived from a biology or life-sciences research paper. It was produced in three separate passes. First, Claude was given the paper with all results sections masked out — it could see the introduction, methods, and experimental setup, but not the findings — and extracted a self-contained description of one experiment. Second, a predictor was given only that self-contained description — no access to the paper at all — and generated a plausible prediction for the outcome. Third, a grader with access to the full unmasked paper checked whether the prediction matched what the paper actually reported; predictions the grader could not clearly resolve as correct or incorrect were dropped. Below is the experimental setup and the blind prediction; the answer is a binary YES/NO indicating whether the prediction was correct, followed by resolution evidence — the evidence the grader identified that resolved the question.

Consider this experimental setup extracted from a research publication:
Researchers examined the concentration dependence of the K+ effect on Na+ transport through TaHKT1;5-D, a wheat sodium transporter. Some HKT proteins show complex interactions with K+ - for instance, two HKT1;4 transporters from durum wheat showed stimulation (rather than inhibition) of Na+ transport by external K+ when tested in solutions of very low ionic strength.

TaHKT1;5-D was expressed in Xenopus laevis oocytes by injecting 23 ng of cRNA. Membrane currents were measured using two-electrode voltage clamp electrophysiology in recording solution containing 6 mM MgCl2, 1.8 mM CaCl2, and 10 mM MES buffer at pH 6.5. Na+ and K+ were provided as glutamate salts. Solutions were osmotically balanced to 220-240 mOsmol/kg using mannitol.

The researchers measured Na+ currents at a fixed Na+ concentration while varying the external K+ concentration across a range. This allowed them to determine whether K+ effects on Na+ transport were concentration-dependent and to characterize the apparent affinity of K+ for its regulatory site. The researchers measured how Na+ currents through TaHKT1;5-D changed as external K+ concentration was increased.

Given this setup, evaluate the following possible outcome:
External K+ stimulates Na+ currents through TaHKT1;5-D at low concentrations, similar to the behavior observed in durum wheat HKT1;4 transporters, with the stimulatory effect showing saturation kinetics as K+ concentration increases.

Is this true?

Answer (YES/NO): NO